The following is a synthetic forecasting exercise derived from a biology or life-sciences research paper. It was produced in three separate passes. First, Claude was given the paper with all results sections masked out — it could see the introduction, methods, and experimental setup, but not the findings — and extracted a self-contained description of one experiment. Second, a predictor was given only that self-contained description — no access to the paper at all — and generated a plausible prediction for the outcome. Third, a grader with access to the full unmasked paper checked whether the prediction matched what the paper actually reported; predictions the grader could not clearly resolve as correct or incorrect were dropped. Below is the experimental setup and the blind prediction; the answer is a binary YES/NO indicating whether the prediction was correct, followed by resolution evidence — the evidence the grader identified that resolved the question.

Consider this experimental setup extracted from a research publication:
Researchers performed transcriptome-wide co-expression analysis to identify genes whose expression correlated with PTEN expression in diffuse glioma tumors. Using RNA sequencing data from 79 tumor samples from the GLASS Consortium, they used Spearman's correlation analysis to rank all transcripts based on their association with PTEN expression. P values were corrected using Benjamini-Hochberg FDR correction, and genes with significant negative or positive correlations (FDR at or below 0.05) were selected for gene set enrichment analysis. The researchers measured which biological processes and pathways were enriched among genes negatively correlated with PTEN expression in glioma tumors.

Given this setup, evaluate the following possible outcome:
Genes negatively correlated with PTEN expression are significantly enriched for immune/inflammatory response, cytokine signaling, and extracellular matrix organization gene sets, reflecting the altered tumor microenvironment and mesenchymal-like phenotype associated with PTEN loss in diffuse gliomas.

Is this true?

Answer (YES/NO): NO